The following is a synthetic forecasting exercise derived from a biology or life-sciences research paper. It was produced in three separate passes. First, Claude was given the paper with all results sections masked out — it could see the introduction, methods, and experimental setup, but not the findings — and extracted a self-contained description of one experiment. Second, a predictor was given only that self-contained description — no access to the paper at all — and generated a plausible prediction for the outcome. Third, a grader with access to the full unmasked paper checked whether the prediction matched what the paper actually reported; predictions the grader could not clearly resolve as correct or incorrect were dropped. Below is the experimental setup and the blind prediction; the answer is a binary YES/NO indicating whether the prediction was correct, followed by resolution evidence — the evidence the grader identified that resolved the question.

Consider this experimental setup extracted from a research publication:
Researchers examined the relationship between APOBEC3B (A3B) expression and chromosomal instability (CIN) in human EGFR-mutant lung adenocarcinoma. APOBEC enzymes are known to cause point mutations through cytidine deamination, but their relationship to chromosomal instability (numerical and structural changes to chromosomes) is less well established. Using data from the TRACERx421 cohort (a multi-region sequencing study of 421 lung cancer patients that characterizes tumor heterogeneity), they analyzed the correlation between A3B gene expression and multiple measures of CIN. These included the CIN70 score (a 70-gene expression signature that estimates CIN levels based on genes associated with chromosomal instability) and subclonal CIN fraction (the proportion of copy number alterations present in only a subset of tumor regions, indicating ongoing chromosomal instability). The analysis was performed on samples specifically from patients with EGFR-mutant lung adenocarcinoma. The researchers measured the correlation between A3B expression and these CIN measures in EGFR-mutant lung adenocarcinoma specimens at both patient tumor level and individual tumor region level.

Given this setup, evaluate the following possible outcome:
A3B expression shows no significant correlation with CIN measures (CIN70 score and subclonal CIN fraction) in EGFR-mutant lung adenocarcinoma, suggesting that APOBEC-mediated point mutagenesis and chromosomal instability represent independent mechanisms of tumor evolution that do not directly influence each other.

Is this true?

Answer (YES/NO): NO